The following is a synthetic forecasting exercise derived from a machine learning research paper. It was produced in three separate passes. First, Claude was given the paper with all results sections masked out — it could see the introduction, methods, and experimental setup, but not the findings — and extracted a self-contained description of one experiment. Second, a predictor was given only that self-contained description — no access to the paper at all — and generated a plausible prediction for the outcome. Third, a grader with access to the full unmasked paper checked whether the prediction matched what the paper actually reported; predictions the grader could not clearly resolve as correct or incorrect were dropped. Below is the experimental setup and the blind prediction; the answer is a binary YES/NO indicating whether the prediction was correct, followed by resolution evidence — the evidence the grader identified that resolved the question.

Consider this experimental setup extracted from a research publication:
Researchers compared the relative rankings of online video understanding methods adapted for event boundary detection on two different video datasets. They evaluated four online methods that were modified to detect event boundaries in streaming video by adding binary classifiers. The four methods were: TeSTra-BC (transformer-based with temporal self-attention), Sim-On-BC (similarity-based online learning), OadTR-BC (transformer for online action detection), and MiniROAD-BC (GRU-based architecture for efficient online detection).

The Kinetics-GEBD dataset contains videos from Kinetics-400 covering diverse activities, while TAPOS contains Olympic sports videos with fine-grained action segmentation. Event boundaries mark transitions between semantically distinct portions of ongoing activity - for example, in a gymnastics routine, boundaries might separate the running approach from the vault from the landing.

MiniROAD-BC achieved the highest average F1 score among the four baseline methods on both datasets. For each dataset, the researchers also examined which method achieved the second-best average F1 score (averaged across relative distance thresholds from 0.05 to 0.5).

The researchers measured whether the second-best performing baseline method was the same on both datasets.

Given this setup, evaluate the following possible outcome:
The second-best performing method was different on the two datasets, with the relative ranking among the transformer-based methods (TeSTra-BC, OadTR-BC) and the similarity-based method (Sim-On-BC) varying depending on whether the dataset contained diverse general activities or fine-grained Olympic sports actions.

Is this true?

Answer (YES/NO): YES